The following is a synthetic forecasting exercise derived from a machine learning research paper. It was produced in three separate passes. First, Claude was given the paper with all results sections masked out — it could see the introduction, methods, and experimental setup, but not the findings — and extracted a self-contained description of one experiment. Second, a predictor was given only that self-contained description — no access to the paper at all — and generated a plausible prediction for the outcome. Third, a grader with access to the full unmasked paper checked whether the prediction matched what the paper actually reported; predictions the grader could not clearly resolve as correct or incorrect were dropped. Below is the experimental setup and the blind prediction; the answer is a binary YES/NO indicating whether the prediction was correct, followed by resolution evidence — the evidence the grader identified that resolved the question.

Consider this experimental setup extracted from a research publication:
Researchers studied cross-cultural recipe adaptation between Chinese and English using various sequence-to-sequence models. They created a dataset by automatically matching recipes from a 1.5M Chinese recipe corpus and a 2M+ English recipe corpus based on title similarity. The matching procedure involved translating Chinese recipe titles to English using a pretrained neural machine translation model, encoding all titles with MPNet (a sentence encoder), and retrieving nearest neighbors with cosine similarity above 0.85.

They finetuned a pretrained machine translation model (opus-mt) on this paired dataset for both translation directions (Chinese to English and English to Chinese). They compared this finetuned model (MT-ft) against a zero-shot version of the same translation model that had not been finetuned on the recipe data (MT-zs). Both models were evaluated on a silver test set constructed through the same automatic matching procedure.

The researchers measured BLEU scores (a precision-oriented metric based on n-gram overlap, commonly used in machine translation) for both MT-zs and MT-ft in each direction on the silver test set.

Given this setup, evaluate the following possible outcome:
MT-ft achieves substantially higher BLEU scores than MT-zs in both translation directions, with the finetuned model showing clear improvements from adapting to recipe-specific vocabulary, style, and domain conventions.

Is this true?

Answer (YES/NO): YES